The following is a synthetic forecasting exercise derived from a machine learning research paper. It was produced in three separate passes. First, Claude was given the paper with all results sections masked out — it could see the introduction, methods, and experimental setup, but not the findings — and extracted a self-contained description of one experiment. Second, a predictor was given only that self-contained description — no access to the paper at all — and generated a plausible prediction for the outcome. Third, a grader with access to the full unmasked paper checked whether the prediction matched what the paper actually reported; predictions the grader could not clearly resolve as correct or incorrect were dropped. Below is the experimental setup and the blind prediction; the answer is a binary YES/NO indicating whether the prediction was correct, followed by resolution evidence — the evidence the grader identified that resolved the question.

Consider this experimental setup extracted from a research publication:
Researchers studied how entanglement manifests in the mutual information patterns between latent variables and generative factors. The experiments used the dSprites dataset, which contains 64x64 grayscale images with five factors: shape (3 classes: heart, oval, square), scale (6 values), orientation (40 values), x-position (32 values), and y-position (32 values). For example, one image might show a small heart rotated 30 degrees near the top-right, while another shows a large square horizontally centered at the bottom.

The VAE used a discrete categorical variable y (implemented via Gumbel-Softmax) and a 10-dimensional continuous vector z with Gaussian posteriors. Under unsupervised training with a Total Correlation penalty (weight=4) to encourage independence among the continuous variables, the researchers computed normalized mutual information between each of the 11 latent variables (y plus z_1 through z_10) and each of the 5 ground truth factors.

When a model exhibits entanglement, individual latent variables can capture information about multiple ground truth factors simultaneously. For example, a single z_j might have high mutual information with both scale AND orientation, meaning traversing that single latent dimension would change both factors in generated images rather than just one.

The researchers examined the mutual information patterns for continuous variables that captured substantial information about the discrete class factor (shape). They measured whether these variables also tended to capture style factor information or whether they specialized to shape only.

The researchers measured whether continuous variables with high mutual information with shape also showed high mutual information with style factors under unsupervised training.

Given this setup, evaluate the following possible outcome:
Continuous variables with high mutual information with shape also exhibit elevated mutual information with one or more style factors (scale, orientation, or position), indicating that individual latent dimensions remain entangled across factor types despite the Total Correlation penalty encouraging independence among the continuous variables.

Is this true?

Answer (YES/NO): YES